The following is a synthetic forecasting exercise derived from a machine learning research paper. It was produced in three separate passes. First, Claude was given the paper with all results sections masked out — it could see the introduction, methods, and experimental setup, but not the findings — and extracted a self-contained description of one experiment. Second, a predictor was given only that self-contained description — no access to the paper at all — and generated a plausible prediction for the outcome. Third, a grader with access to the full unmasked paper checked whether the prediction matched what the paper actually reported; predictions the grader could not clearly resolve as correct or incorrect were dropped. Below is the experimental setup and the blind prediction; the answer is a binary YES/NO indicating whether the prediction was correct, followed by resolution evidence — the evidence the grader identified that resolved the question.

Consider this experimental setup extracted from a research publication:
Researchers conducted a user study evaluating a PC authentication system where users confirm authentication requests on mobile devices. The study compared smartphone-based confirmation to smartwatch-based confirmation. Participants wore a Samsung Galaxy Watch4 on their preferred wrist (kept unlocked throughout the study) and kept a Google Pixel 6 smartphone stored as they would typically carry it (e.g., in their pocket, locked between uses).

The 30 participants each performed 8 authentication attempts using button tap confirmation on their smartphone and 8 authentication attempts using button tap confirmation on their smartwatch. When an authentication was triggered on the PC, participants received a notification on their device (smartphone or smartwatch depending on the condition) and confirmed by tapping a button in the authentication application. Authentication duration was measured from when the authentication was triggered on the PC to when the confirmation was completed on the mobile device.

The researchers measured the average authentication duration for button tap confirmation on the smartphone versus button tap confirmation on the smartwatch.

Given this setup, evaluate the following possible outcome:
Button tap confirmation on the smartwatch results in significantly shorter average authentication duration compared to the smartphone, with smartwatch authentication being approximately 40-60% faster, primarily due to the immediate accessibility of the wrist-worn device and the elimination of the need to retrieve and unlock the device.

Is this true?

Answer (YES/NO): NO